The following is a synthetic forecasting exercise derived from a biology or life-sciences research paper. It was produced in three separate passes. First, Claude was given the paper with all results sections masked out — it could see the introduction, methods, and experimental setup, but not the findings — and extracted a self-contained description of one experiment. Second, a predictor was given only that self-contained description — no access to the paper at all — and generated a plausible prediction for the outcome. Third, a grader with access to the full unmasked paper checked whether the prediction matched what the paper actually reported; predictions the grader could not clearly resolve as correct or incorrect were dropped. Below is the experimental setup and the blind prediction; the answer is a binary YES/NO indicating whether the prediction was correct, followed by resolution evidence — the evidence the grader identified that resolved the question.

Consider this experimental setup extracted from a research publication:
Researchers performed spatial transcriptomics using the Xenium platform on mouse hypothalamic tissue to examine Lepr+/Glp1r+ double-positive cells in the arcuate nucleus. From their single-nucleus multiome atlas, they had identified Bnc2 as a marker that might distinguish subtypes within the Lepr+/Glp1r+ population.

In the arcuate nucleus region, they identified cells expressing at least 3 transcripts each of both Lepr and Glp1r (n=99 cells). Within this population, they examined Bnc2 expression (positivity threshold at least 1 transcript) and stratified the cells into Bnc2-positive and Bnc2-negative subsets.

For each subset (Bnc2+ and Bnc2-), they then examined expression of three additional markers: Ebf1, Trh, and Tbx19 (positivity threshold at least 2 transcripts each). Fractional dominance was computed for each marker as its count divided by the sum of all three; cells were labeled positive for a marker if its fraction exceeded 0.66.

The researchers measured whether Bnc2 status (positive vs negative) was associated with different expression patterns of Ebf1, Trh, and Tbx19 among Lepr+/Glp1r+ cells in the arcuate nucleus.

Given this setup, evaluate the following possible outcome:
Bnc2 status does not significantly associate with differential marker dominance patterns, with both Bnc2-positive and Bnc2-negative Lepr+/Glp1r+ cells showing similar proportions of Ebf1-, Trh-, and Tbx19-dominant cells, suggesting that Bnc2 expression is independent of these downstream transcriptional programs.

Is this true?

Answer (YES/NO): NO